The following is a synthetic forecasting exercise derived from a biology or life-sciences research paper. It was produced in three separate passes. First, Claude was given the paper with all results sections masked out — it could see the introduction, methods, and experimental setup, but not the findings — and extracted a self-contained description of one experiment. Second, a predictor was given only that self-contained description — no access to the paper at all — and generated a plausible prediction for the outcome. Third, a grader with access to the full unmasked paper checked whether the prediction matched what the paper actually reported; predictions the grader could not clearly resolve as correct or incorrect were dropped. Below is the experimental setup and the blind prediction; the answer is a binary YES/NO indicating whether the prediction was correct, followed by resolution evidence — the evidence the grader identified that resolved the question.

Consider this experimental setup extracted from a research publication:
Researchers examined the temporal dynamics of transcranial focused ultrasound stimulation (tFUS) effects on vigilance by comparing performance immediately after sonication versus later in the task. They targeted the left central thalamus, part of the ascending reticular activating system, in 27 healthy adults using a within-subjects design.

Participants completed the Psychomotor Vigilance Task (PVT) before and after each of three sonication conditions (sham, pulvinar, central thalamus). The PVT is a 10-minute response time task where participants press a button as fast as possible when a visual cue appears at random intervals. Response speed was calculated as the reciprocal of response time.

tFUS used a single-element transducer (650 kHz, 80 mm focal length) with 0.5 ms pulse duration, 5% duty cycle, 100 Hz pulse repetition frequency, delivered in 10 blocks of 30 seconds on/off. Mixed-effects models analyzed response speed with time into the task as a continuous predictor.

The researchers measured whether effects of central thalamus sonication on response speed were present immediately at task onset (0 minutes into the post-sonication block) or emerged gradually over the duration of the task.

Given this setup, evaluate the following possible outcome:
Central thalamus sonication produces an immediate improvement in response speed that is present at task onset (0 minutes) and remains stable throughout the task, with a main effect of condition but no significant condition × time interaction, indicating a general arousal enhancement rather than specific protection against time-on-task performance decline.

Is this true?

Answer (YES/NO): NO